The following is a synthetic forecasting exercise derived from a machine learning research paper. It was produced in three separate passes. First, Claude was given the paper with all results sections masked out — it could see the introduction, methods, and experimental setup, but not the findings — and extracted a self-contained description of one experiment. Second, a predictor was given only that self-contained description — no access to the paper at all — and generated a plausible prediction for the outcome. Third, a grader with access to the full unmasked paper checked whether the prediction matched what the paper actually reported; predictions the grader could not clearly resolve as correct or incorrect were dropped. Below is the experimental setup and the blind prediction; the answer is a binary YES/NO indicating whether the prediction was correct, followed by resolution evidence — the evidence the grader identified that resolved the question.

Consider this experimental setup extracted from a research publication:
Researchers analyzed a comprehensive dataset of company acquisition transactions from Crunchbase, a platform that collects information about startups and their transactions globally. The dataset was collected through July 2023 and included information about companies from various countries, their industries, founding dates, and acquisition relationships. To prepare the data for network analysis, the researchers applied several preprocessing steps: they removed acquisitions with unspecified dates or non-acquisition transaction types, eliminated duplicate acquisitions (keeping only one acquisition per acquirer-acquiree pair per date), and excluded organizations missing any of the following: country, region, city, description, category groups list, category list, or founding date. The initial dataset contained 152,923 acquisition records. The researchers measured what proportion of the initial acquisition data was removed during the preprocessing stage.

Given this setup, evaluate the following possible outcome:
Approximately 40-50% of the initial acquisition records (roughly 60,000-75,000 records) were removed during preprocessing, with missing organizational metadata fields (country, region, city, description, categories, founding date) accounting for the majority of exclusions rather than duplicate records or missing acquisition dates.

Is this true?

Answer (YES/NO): NO